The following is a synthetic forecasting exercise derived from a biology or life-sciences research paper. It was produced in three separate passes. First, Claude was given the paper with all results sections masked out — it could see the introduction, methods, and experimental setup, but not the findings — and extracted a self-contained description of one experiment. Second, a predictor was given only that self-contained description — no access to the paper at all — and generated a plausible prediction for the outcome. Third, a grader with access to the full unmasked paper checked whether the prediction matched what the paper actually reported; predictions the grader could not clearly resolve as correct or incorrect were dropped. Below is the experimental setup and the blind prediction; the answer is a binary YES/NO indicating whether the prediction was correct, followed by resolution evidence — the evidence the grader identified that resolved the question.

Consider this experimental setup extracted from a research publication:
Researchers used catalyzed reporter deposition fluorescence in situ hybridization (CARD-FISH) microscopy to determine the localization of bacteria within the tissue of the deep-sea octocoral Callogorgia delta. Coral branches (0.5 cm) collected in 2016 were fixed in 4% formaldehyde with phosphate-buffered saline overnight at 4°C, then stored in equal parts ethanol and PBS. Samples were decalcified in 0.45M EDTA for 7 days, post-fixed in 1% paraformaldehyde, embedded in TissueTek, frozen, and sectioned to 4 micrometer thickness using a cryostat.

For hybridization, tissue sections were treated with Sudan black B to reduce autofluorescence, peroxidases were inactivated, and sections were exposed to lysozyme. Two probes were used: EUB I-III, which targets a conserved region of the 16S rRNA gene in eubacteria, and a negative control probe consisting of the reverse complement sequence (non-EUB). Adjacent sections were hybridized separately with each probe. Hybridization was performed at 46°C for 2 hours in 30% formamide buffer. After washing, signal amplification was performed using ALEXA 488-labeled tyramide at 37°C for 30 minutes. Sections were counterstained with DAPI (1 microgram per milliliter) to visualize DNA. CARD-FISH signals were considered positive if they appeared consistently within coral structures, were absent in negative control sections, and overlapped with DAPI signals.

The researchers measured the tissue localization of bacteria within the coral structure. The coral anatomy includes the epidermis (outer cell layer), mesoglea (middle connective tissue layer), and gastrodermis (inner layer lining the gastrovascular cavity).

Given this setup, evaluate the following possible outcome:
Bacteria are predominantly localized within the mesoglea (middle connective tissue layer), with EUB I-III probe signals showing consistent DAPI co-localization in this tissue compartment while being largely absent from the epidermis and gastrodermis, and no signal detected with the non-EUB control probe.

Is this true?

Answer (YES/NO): YES